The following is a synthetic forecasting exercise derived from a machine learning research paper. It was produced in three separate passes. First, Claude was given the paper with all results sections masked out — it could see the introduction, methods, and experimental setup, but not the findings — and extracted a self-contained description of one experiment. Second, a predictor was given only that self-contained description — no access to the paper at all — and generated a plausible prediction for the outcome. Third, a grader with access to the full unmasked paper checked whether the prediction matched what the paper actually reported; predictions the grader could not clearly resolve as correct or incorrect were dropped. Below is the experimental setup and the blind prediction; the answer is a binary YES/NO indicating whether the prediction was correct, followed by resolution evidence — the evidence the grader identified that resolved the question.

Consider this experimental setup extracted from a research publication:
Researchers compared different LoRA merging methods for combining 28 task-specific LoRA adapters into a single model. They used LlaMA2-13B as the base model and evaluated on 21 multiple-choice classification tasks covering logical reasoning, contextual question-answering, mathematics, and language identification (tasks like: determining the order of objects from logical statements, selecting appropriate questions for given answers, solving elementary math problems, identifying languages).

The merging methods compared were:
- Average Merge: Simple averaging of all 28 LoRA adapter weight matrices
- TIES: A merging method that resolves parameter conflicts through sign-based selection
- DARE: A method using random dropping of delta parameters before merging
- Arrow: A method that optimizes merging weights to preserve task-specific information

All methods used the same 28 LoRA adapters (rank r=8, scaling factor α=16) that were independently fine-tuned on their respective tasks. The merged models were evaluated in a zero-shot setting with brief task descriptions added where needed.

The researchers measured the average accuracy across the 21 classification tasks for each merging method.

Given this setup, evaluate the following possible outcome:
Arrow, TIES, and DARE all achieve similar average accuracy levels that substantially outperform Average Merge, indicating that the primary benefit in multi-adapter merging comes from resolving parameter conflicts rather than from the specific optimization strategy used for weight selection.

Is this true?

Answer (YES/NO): NO